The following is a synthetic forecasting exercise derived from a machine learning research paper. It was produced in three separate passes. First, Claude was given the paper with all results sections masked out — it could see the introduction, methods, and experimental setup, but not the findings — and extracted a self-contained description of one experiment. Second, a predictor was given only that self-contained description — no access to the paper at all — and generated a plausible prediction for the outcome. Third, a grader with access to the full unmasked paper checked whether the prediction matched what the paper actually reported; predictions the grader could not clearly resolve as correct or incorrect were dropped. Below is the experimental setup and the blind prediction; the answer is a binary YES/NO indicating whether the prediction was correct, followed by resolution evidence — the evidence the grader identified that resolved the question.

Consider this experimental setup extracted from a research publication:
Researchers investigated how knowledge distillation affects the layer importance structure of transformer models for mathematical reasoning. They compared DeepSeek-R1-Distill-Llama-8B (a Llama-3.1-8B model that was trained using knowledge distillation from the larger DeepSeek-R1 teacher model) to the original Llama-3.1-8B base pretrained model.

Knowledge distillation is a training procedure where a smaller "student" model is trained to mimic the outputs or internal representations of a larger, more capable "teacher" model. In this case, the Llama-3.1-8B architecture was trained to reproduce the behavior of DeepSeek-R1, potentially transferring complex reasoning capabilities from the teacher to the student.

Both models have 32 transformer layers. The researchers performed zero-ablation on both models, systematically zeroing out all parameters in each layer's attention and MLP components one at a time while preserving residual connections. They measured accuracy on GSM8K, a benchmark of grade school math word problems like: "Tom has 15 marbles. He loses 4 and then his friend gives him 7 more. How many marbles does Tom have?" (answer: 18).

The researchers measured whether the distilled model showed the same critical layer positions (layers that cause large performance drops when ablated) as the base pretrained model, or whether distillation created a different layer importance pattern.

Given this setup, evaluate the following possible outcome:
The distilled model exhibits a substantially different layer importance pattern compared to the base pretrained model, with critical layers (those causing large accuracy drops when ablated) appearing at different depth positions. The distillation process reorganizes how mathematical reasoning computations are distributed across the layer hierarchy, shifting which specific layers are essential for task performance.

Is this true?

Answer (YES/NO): NO